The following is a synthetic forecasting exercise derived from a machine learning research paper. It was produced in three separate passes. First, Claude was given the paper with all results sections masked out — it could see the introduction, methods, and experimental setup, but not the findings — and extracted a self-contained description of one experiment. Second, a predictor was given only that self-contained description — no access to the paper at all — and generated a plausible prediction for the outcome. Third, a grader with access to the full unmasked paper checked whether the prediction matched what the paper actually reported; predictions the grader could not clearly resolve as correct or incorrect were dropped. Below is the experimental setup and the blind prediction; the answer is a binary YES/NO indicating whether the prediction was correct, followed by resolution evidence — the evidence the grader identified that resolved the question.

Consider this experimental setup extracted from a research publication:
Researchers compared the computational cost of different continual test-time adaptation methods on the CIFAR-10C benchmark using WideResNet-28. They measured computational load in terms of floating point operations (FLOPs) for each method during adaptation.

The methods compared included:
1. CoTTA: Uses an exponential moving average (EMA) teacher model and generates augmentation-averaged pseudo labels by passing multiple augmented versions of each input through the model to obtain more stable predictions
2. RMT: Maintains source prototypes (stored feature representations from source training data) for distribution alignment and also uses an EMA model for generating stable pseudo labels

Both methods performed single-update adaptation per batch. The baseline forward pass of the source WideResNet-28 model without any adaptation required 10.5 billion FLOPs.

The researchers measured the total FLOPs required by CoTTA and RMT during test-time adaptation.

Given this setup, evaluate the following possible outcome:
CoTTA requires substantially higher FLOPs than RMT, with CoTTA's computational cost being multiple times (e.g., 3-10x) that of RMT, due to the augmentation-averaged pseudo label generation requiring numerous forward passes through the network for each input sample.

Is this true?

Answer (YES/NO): NO